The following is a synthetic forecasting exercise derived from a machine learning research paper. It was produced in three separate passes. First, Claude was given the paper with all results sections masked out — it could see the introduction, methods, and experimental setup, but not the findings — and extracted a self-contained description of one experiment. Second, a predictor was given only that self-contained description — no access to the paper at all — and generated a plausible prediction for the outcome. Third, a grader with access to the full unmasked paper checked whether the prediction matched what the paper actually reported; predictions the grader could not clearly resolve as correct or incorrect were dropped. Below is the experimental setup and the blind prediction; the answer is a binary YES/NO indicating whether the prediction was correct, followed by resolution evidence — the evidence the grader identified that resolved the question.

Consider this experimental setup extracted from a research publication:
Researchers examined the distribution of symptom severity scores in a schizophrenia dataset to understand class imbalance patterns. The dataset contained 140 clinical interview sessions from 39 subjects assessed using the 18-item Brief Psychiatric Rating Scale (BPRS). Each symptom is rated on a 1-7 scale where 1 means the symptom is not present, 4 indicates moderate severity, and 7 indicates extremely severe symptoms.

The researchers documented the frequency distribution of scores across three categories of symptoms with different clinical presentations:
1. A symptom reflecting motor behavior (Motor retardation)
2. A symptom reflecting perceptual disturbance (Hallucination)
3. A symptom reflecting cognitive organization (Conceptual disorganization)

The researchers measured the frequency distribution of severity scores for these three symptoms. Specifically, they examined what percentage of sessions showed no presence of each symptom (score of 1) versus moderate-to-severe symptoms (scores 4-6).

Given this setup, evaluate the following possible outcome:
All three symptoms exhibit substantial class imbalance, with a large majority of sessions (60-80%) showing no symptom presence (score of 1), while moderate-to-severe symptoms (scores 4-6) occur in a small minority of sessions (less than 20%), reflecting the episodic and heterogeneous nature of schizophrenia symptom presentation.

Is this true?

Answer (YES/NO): NO